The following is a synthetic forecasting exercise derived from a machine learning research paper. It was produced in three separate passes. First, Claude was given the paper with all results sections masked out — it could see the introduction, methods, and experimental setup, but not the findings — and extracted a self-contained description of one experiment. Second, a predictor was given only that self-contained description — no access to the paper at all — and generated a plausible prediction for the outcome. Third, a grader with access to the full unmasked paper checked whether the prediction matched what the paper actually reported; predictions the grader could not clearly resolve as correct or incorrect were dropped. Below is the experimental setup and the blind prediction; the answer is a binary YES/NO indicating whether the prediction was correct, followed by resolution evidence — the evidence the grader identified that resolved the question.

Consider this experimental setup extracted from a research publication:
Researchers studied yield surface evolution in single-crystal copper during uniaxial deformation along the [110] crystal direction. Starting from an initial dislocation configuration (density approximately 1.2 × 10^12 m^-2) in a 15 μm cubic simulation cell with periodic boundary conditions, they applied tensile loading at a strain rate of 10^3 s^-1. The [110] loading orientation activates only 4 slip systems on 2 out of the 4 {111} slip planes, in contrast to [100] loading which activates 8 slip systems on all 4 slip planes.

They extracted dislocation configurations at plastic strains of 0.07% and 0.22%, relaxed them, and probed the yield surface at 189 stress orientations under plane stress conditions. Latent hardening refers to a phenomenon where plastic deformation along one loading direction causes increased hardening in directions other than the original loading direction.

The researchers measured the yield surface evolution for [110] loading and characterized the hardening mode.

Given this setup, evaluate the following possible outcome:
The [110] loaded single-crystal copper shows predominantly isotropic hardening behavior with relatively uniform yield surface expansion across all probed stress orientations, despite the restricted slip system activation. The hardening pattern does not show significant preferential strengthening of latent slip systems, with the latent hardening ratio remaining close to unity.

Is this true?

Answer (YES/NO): NO